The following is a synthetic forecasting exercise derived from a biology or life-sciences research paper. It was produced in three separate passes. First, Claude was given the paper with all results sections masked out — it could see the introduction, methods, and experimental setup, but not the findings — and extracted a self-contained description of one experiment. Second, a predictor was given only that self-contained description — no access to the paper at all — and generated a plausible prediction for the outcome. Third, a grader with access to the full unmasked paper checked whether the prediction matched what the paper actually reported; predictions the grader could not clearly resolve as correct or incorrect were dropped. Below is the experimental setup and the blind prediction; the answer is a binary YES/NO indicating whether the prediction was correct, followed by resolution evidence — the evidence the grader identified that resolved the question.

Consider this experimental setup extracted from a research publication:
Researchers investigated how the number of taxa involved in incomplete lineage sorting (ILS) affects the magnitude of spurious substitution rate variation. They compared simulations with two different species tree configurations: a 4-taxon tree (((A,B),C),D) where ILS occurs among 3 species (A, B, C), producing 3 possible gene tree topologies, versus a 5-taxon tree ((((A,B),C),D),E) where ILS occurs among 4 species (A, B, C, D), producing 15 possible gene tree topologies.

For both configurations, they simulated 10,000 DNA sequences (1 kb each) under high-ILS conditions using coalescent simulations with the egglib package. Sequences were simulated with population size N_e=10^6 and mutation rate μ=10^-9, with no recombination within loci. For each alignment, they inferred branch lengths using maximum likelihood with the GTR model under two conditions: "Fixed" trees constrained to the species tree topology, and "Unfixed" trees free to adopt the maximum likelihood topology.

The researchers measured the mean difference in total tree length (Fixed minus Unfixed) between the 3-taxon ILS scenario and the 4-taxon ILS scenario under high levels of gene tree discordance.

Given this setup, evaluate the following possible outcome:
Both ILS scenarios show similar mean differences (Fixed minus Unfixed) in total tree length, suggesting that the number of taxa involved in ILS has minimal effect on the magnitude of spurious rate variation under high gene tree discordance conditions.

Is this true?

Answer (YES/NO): NO